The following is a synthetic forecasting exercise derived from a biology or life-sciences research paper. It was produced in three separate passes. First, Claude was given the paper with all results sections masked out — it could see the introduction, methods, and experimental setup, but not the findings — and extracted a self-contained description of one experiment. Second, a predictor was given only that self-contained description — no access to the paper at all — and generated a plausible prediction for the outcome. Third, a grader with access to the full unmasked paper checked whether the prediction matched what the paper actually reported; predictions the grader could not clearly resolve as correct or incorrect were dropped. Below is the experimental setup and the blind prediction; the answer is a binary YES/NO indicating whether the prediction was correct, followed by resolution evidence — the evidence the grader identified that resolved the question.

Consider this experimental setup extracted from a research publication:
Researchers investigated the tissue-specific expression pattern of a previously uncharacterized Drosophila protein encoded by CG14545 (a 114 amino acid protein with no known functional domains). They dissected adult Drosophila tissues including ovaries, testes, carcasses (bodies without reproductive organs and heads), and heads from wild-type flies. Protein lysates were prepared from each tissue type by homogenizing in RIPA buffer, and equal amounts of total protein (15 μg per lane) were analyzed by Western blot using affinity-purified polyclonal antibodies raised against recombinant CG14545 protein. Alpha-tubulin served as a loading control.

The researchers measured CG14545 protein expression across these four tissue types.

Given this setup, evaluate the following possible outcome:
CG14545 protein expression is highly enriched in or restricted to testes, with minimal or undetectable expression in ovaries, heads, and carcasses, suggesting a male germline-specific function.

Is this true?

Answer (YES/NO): NO